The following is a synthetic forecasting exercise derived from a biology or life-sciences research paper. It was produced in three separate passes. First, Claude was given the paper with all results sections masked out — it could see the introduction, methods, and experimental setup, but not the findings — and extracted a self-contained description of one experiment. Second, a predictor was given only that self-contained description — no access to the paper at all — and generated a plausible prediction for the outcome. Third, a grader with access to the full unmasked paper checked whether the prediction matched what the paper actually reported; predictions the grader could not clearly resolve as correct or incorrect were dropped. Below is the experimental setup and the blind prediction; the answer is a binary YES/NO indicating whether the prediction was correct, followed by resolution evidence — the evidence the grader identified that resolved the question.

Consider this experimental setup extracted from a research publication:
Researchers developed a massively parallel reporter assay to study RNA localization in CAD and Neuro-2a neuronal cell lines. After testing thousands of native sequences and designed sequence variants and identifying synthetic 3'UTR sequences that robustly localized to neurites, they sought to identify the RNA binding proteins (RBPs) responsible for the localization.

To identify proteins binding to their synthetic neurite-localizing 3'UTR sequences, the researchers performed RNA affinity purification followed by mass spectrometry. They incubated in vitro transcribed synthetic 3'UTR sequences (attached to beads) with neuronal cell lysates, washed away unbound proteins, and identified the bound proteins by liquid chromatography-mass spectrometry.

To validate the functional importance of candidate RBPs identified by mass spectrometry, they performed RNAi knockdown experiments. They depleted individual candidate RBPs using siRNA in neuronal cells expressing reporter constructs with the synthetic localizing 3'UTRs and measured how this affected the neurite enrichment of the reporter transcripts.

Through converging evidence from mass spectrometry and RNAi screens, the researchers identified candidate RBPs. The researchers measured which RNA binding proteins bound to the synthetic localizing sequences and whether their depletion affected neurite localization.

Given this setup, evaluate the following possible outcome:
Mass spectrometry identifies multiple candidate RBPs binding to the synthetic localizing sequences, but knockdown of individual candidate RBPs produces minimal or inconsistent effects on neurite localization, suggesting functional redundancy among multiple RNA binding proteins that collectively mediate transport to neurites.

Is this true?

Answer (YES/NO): NO